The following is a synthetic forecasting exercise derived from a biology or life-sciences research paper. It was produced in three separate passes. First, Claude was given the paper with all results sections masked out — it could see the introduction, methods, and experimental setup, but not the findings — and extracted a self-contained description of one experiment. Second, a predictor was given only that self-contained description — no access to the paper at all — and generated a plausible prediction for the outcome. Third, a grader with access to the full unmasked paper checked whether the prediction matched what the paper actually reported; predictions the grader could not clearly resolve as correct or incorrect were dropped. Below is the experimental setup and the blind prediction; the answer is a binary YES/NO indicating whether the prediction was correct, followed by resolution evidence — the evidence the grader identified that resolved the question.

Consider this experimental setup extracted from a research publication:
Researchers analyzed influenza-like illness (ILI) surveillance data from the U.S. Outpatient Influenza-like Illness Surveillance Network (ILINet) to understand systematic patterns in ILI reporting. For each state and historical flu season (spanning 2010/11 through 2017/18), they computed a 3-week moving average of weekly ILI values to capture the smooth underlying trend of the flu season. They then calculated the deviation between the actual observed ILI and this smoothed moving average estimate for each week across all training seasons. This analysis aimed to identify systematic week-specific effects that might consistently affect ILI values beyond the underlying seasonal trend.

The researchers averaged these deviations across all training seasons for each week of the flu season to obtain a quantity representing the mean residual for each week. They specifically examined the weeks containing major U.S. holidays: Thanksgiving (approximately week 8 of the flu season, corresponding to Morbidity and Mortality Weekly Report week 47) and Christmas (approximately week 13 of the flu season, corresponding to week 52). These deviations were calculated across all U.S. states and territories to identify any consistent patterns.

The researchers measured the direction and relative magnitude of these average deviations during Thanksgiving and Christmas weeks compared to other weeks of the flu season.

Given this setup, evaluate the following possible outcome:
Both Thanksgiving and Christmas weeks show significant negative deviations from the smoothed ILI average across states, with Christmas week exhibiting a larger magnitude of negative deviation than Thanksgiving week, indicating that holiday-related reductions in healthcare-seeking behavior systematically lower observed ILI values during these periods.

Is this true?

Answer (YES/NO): NO